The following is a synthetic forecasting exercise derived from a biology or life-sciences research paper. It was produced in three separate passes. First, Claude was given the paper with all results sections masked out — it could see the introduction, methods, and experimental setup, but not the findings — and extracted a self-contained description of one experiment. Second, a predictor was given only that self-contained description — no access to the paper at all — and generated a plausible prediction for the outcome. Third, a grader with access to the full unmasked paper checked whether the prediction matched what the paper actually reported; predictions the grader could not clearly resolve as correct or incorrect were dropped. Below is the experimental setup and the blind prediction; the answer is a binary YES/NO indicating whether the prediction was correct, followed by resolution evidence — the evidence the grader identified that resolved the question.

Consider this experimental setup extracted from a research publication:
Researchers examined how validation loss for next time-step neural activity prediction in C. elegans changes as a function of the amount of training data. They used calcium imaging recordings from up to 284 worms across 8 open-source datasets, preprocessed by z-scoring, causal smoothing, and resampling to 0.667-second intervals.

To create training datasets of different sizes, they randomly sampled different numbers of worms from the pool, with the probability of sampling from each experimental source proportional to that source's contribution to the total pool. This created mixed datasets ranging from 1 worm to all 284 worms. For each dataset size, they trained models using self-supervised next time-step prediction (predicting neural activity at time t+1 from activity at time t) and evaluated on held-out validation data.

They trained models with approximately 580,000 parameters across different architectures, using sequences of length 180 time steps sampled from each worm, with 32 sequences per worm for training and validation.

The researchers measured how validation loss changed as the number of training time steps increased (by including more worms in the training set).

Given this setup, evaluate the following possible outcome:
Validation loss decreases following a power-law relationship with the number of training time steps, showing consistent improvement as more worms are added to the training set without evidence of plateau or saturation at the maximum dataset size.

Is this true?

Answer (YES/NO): YES